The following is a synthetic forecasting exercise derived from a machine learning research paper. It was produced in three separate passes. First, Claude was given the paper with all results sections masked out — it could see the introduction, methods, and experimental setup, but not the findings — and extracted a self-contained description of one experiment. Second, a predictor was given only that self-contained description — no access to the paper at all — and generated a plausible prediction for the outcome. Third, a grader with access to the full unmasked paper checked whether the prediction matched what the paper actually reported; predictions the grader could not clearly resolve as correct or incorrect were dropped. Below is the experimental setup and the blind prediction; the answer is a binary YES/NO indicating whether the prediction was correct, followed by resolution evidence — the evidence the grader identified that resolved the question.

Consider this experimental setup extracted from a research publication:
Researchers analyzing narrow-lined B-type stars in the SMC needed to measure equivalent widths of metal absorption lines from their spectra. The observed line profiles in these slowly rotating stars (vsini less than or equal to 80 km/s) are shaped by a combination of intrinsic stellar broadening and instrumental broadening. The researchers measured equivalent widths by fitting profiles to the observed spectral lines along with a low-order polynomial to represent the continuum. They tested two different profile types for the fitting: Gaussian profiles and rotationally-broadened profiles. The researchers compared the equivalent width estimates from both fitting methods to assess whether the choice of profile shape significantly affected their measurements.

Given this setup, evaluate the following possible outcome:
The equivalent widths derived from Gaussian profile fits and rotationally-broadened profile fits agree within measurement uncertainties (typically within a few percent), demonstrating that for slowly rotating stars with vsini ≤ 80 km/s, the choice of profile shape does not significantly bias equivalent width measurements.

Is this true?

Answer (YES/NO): NO